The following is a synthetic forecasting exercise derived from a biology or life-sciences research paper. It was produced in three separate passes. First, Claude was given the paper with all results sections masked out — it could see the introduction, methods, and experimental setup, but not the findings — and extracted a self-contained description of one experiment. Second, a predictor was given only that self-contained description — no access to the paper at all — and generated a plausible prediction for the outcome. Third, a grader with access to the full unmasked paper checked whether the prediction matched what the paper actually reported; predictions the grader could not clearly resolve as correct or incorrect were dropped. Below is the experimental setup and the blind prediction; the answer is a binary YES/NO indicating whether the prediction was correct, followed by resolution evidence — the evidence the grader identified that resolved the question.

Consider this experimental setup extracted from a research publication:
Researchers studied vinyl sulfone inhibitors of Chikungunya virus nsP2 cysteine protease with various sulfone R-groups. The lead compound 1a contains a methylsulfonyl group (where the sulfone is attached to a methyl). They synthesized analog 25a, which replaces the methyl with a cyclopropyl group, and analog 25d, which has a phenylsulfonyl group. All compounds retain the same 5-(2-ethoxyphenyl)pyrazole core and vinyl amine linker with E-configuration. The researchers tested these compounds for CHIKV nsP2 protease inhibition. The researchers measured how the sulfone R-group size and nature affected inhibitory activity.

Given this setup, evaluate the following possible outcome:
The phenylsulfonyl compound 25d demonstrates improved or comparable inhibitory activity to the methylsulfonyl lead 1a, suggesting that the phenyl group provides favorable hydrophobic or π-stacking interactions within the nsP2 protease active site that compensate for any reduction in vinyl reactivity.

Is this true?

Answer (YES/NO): NO